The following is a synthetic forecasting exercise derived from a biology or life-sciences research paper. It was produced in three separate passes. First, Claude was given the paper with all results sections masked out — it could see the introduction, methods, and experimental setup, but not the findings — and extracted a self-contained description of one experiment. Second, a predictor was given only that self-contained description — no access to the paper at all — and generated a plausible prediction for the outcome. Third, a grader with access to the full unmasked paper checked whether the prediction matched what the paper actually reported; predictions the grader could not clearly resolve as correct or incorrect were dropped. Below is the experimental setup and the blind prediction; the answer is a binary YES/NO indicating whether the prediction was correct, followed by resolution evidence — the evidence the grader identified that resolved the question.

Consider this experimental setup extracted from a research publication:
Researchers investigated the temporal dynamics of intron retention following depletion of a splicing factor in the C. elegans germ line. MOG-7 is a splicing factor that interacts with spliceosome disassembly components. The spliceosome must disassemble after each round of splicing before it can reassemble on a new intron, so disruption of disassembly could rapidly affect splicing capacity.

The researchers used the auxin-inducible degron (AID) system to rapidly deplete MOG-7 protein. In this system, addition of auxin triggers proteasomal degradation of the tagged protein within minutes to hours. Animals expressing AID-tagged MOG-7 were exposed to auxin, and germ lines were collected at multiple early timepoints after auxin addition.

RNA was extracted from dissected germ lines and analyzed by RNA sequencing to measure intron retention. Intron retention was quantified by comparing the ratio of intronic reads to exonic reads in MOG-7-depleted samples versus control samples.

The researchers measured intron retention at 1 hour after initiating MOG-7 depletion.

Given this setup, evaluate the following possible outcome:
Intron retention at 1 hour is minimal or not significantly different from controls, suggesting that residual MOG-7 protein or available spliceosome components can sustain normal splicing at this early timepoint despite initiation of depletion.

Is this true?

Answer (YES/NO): NO